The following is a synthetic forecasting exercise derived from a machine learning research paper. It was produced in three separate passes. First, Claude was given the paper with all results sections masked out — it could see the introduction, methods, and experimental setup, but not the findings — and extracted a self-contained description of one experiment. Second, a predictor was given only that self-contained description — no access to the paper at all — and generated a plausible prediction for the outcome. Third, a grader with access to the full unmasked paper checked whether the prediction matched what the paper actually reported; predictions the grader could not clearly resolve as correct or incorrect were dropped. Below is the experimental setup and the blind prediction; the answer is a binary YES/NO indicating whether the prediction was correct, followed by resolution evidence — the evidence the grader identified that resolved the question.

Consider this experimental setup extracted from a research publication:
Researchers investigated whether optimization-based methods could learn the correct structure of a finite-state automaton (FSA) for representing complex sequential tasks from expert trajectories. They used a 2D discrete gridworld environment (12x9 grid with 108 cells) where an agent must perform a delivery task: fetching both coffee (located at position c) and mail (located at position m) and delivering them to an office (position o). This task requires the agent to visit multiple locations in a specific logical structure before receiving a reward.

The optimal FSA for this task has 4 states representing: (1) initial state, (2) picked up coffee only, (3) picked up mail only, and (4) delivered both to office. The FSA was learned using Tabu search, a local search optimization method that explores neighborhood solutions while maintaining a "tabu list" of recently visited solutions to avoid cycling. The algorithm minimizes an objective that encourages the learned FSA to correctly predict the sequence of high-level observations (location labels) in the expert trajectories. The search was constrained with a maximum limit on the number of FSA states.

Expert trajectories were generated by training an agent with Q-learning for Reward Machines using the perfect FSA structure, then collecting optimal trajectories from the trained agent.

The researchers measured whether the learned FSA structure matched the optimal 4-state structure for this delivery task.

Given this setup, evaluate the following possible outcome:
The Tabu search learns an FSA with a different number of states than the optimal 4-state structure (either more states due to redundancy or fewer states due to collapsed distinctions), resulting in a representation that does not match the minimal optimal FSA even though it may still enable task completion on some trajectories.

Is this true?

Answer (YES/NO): YES